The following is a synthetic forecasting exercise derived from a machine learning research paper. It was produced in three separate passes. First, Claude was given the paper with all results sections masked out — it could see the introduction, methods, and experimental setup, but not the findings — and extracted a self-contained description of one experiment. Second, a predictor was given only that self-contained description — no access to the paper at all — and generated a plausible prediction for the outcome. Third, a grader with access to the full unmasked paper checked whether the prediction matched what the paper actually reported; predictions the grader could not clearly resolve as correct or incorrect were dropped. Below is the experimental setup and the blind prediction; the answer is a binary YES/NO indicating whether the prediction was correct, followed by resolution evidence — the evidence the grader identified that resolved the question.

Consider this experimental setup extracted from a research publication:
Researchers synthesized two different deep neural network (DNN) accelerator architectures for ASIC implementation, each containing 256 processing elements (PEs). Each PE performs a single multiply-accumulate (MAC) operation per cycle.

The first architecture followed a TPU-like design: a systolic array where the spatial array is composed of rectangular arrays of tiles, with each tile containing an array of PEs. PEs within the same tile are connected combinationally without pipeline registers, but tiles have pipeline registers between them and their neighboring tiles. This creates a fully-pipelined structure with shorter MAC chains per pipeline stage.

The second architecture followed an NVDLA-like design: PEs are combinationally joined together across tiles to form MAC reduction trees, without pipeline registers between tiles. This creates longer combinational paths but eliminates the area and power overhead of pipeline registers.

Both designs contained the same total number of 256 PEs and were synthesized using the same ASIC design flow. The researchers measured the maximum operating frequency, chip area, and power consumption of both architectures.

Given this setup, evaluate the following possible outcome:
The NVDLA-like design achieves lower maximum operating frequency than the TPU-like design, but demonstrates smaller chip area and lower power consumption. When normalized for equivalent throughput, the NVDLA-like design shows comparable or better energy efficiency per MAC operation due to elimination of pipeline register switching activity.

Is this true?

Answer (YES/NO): YES